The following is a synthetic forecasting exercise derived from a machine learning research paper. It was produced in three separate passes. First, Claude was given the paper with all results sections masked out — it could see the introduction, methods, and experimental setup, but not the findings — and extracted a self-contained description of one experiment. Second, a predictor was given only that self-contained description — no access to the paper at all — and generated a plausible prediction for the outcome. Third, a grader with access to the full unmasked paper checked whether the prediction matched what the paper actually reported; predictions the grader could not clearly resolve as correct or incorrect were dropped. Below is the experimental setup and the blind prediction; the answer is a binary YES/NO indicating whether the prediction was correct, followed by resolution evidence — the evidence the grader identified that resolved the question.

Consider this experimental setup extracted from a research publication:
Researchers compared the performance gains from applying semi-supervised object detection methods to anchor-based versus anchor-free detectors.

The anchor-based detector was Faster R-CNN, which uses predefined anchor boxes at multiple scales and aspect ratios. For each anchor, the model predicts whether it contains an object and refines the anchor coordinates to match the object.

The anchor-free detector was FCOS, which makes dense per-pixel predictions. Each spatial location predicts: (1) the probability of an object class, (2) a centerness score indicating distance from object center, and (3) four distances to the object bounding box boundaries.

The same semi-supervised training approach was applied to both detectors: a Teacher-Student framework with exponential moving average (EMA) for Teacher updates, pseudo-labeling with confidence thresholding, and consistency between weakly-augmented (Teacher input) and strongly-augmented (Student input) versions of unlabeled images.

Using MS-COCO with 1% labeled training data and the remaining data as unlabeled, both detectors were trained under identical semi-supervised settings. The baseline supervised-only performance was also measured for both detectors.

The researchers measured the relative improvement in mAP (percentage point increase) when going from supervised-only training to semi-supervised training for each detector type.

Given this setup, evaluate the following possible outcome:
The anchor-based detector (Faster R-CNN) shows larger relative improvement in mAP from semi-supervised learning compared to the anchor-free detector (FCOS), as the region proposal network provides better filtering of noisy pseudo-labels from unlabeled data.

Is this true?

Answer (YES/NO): NO